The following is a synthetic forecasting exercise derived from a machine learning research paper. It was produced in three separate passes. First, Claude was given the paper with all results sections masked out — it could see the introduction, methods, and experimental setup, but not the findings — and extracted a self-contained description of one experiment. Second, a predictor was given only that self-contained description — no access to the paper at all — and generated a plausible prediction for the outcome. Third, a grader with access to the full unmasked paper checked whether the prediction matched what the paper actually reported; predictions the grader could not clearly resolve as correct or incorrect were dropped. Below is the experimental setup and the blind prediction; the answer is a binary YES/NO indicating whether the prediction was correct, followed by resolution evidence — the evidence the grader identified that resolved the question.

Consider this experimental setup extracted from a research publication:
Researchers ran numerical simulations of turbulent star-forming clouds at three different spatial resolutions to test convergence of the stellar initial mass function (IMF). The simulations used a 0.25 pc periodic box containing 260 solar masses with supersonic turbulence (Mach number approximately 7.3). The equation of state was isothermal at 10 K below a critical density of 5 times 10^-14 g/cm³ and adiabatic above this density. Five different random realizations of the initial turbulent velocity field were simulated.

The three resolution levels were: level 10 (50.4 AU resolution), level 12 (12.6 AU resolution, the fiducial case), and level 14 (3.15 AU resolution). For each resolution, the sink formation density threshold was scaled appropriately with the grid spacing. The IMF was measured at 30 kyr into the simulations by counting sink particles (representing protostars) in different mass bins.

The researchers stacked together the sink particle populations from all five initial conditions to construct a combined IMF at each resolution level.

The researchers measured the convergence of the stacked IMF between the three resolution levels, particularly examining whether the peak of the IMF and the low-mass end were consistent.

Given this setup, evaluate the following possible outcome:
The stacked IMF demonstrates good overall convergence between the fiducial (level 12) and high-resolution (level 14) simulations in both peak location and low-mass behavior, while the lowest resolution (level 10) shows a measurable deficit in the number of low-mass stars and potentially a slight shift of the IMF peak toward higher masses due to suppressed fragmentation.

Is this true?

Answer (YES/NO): NO